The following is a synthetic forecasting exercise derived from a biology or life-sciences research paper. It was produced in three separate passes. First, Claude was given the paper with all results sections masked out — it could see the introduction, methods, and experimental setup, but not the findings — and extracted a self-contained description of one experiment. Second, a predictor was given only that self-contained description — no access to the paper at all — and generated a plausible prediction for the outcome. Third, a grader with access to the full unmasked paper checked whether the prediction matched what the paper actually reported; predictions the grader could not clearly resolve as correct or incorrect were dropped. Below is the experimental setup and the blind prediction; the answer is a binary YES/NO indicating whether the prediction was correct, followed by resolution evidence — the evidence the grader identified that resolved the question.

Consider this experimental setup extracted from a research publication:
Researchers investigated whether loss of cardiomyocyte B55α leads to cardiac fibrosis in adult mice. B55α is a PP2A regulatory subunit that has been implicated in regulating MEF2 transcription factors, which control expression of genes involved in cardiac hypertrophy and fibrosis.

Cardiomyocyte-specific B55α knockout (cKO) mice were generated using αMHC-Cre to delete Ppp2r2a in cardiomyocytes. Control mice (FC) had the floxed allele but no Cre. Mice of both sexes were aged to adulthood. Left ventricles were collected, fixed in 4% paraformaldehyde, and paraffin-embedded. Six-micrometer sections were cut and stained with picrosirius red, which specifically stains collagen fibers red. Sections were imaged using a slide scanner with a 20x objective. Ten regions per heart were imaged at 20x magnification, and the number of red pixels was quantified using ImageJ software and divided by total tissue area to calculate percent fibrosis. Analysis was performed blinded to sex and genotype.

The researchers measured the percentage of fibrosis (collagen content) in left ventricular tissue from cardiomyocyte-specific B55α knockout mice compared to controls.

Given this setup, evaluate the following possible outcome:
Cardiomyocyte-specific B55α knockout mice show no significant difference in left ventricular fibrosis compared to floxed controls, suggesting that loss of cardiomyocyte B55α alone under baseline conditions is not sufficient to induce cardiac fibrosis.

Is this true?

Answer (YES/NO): NO